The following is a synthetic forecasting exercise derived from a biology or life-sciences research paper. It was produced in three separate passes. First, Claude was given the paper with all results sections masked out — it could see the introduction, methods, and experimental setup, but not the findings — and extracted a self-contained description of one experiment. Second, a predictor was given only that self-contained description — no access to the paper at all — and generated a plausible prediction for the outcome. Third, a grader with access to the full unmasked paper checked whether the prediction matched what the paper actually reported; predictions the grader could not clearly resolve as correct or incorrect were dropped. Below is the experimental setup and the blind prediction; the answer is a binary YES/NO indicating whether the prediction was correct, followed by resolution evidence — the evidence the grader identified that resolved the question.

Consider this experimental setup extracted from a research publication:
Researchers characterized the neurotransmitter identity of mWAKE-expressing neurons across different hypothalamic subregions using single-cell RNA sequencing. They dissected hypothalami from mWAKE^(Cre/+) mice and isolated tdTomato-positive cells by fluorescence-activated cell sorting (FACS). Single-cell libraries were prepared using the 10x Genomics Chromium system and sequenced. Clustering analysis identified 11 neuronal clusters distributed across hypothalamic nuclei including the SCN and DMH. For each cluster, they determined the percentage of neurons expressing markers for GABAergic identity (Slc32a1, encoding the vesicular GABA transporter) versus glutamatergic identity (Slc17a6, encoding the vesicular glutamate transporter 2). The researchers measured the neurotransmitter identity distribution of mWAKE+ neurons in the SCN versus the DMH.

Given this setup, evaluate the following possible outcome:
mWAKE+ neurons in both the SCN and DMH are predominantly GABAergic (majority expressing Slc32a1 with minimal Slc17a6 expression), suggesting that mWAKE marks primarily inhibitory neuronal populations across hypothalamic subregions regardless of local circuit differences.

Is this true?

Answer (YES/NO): NO